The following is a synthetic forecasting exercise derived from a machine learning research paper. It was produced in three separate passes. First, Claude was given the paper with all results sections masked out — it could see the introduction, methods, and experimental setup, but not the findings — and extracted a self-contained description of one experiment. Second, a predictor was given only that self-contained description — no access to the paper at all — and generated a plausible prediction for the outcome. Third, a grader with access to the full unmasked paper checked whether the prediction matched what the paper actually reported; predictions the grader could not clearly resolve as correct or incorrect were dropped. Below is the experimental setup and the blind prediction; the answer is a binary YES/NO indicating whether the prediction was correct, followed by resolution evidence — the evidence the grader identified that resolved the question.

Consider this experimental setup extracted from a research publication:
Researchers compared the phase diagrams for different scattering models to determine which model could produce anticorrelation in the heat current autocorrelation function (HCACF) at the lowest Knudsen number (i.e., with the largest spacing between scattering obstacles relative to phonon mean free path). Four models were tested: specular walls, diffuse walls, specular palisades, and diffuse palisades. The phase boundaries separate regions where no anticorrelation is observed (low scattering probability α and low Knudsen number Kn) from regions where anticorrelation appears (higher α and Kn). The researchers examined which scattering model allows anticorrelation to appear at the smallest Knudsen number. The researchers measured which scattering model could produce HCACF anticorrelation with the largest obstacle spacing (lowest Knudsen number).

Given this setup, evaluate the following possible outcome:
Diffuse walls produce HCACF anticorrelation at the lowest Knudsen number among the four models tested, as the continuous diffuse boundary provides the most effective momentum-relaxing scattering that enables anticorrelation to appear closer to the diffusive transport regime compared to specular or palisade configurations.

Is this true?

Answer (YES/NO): NO